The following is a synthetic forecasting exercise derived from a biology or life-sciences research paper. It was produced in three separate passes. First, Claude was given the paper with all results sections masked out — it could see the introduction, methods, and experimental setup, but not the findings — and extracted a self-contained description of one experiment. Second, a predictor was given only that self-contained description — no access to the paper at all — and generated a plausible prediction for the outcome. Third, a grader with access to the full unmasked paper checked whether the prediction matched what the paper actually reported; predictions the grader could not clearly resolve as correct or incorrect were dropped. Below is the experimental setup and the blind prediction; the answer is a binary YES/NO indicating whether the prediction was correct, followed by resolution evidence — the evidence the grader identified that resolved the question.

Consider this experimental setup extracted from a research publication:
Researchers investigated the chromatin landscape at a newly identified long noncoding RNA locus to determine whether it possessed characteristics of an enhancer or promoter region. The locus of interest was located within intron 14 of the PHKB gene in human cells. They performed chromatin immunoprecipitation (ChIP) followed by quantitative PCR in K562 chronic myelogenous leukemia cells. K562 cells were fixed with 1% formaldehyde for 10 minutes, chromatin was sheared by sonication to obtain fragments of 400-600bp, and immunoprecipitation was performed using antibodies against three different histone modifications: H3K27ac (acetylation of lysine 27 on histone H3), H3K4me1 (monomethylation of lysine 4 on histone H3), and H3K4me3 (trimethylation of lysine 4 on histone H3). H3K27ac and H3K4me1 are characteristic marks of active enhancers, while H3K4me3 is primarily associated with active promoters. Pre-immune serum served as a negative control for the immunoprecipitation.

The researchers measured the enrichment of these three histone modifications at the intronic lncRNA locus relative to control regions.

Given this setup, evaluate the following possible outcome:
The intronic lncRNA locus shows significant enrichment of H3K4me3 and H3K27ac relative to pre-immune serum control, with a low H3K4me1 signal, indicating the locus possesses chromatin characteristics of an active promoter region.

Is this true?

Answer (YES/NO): NO